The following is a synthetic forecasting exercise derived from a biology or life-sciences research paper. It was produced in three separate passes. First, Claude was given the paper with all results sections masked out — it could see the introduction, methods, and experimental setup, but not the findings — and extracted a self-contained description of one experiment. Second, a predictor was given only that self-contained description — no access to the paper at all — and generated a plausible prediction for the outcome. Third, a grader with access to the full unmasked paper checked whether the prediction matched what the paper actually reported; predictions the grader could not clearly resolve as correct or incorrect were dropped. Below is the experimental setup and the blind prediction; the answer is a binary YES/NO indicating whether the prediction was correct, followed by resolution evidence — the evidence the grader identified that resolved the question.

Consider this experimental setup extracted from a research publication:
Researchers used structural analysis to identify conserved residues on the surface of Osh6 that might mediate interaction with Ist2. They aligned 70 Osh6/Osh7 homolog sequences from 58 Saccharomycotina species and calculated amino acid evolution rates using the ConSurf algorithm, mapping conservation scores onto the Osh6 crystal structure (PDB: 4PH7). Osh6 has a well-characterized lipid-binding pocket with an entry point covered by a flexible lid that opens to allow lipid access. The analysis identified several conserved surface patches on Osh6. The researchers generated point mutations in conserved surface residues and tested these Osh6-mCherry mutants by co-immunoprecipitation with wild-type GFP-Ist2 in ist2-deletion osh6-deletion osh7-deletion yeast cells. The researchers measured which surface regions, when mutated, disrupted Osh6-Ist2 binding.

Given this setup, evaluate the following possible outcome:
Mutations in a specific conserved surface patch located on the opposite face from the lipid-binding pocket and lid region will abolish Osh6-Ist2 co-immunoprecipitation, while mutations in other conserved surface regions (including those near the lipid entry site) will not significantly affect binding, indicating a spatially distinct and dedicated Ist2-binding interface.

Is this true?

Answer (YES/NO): YES